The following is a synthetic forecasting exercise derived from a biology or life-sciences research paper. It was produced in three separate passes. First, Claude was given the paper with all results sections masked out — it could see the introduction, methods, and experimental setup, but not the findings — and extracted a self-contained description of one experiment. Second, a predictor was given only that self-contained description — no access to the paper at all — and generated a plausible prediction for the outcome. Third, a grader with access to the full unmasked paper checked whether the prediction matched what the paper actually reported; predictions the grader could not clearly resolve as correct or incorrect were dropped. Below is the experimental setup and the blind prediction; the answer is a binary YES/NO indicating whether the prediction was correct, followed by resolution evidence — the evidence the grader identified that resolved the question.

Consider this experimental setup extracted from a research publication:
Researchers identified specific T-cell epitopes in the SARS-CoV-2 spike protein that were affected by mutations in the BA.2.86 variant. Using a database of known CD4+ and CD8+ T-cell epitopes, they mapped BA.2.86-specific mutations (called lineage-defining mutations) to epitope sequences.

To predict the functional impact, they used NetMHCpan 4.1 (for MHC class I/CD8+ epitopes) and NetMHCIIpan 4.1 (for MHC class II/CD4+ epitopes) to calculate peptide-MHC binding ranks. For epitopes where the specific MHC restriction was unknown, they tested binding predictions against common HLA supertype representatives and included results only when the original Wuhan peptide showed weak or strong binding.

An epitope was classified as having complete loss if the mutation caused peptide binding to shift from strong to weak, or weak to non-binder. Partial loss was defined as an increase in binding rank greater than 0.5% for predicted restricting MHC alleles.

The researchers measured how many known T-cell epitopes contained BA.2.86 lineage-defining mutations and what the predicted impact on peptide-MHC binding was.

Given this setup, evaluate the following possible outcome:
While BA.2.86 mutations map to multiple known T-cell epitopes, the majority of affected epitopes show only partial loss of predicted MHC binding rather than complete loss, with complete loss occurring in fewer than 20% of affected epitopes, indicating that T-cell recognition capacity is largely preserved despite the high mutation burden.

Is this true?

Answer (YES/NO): NO